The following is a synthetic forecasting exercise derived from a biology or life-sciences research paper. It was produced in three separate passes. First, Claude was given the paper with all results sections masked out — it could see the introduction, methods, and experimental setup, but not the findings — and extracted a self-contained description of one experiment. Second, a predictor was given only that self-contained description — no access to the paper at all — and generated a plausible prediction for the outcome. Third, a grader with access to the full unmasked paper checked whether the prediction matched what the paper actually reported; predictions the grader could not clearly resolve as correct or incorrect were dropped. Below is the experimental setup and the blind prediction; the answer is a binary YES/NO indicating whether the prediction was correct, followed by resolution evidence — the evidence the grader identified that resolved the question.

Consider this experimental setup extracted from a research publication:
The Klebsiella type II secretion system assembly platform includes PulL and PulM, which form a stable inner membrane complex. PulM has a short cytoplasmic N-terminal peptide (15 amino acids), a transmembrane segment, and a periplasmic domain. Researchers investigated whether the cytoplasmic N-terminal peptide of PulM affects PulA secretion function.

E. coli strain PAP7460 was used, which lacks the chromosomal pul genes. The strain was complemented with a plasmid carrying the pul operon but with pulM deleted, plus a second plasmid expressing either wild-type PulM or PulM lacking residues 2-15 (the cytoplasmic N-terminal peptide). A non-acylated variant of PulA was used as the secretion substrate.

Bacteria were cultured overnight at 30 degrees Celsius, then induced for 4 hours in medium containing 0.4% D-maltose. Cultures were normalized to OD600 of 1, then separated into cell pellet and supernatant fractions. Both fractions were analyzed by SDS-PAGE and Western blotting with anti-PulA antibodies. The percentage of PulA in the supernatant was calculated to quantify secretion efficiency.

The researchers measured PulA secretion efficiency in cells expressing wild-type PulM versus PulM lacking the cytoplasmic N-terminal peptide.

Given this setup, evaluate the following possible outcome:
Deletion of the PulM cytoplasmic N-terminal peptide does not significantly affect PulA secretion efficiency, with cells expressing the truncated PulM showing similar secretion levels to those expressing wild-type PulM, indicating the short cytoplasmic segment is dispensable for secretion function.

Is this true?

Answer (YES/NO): NO